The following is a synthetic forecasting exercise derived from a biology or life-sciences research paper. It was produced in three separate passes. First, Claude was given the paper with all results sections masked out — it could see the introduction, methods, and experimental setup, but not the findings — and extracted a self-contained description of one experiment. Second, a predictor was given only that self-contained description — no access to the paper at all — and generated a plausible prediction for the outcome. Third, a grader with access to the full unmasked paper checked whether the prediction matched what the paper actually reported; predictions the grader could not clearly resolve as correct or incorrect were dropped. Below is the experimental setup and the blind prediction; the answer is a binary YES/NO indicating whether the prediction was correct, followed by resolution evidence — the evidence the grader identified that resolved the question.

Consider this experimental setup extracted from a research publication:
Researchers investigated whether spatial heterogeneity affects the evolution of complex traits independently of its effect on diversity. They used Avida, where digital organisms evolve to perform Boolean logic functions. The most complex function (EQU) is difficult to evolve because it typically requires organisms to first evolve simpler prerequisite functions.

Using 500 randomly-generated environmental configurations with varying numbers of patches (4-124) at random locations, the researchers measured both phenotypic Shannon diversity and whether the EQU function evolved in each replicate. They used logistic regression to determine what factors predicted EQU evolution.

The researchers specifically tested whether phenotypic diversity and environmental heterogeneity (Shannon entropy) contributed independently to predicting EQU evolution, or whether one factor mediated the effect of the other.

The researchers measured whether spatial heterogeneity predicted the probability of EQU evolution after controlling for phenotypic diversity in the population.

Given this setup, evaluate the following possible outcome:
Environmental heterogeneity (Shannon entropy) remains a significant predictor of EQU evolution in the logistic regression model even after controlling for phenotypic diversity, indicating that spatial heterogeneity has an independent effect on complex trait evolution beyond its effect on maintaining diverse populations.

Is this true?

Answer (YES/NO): NO